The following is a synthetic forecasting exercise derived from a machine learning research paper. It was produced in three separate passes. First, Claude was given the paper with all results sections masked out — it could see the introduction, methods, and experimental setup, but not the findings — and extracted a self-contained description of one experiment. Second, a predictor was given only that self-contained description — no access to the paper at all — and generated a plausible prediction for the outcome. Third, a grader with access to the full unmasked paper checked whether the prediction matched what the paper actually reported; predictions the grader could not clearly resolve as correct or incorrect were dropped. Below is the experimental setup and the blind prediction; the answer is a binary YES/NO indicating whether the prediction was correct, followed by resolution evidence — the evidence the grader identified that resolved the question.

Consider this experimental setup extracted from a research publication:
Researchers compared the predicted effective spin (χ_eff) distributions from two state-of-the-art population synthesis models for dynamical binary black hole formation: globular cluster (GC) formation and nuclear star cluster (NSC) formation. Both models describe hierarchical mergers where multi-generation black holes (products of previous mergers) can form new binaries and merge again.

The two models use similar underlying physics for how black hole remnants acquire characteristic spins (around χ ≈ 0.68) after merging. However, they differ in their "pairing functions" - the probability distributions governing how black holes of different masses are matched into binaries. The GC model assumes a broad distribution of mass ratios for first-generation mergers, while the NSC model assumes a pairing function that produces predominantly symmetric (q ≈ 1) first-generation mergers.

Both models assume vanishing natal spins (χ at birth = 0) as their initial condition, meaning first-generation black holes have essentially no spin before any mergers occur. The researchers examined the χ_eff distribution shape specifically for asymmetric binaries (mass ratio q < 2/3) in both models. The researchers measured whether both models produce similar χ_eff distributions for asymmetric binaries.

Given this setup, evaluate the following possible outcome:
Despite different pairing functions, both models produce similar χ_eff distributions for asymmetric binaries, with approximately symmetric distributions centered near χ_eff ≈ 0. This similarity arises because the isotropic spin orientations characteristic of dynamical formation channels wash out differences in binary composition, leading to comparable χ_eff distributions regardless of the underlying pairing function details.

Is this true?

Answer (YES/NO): NO